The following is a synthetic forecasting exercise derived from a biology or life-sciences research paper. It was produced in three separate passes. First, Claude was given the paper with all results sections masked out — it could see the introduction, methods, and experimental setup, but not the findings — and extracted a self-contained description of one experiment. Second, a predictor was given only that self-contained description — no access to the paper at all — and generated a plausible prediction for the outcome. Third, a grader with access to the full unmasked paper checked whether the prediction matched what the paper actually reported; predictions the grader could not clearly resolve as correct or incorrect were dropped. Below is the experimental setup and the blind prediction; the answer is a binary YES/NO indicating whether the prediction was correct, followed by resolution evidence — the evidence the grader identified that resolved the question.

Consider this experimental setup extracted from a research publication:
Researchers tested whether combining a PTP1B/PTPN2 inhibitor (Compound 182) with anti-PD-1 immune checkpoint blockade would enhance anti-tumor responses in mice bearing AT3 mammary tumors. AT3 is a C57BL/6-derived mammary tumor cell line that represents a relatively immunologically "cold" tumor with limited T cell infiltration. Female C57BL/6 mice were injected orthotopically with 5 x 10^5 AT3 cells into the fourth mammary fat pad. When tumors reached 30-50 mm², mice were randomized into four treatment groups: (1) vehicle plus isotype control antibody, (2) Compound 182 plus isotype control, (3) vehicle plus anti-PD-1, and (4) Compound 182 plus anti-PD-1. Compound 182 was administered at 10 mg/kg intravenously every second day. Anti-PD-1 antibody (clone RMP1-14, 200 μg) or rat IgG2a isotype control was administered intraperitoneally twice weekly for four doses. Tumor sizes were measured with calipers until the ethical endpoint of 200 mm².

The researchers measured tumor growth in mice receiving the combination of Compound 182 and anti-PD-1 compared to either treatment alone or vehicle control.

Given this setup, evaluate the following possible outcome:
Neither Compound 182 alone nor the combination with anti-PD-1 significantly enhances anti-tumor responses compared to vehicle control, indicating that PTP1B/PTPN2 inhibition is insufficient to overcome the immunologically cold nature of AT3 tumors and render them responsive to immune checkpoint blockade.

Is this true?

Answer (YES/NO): NO